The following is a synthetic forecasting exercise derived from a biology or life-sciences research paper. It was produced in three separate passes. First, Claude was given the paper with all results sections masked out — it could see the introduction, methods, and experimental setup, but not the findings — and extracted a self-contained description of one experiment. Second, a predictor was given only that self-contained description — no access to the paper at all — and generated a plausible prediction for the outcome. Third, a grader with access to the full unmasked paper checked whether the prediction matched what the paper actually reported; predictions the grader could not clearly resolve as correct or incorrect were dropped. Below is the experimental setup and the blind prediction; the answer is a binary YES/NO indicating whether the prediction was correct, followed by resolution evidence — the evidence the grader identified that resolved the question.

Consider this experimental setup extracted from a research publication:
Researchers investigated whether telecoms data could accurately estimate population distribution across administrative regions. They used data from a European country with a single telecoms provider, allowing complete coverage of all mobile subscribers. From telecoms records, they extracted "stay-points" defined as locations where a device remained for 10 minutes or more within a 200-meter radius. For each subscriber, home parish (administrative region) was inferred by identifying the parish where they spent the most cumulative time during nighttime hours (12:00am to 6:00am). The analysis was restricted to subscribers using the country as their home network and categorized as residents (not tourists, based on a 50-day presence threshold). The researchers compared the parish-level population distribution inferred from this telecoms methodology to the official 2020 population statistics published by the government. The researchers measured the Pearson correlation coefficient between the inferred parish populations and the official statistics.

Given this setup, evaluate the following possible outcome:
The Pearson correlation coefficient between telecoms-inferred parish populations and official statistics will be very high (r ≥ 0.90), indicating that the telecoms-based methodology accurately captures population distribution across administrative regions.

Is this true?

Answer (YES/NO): YES